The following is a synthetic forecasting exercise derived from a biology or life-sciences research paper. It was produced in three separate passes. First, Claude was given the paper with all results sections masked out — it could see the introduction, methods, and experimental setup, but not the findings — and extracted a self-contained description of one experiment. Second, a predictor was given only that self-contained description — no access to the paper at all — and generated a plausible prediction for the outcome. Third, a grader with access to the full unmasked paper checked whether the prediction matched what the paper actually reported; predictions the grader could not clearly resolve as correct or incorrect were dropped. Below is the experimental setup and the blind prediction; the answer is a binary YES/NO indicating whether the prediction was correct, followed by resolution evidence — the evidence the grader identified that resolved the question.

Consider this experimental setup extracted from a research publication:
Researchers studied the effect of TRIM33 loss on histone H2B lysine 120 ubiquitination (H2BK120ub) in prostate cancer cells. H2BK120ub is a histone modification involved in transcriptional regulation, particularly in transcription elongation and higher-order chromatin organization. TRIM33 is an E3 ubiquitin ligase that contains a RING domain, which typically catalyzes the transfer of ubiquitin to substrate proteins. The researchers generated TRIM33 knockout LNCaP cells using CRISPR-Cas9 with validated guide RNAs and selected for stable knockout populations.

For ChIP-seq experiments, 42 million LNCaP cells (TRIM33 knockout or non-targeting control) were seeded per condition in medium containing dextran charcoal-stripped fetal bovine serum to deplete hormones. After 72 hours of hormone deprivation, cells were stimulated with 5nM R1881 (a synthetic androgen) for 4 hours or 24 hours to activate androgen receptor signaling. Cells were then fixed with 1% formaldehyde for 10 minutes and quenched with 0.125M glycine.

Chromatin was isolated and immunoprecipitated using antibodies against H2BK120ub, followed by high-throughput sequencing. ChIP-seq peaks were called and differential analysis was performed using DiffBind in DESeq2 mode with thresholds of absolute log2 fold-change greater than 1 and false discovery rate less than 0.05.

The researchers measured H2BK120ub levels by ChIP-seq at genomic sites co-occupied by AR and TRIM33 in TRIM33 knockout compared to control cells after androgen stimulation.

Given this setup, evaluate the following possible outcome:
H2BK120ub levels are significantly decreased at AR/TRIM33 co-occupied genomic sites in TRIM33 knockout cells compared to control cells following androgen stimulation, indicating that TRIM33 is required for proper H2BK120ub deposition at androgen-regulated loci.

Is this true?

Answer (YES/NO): YES